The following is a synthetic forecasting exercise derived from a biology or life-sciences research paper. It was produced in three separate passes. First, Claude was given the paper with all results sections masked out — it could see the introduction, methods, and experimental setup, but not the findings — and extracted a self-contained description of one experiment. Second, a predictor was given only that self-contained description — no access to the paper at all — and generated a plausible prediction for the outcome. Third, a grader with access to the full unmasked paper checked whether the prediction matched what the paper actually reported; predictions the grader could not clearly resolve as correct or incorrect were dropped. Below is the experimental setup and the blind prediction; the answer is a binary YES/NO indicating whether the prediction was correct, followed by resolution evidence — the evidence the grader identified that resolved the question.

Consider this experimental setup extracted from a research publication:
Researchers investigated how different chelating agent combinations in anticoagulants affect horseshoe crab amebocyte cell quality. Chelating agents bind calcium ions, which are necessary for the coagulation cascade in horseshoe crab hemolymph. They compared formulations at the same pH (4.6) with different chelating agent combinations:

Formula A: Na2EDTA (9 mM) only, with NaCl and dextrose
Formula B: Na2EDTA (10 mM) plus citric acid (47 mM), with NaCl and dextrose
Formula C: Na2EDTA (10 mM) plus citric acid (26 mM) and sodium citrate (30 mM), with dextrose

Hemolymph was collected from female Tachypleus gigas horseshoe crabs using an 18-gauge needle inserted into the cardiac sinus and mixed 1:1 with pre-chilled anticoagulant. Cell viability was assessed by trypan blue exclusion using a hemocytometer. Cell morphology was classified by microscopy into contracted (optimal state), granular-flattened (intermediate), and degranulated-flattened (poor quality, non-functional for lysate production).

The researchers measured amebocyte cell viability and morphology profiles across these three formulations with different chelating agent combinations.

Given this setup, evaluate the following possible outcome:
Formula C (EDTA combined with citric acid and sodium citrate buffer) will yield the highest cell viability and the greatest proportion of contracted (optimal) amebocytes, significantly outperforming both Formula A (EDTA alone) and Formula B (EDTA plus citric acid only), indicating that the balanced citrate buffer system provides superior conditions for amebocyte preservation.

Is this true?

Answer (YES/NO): NO